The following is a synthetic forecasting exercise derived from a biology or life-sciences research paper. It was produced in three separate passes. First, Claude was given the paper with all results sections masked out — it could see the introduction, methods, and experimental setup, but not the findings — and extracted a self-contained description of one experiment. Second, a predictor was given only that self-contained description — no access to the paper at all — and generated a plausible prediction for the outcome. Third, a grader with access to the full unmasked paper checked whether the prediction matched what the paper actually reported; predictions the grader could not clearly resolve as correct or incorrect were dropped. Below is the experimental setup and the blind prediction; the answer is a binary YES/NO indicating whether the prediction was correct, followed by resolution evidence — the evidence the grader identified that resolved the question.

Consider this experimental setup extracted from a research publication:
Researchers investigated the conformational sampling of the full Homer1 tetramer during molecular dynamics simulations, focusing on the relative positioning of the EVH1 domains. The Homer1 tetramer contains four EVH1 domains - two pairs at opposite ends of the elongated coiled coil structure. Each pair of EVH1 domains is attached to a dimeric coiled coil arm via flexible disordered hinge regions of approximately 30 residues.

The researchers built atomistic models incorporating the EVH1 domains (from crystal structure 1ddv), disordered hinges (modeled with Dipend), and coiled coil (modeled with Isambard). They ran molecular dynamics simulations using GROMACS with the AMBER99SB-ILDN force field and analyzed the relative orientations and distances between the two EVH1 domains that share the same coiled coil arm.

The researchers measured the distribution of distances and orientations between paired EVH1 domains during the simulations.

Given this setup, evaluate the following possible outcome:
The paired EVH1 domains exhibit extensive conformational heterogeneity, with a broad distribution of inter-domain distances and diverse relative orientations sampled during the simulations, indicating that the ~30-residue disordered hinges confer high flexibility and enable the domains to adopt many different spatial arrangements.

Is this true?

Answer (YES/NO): YES